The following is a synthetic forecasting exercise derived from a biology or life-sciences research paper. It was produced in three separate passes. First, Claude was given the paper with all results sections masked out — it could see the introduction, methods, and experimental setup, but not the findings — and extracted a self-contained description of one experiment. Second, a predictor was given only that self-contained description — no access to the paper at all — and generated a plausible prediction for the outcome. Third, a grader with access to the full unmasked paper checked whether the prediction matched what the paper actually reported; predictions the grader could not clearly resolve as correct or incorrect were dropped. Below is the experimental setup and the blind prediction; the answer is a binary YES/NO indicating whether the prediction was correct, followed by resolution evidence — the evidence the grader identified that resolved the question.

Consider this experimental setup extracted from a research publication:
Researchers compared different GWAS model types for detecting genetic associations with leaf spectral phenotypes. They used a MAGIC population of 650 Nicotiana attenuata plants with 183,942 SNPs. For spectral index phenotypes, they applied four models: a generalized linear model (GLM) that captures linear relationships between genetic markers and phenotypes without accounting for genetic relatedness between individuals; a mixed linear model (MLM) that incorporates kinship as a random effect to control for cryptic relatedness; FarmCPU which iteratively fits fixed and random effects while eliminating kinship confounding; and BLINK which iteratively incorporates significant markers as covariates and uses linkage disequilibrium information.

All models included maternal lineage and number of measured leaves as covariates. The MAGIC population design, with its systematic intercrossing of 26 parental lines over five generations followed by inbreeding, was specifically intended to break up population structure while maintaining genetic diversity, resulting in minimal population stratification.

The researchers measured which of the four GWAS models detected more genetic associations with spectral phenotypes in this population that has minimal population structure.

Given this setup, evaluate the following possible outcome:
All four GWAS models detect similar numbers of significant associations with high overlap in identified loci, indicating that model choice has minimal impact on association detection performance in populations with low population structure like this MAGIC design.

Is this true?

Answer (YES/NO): NO